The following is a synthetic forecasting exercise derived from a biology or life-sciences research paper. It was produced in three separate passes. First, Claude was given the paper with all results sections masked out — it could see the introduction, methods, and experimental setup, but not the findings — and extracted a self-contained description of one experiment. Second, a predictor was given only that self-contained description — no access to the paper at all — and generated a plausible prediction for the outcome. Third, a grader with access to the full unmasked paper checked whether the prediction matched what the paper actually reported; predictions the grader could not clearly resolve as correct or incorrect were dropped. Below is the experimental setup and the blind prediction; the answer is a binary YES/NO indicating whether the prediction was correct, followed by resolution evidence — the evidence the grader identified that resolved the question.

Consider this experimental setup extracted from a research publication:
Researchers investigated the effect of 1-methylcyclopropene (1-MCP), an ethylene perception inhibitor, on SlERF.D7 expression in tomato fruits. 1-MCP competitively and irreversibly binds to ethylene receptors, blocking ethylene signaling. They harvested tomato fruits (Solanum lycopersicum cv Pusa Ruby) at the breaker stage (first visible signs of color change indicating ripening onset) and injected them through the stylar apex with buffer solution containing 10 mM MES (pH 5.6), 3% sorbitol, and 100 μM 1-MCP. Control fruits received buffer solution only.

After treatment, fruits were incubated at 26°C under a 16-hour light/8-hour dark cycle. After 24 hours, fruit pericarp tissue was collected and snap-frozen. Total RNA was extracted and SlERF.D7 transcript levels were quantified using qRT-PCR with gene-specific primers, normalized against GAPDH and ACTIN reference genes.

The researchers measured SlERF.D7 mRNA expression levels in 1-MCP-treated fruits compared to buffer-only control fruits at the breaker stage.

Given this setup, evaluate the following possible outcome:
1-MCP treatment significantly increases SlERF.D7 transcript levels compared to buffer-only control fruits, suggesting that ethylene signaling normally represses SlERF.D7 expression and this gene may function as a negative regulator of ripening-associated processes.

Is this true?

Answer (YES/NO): NO